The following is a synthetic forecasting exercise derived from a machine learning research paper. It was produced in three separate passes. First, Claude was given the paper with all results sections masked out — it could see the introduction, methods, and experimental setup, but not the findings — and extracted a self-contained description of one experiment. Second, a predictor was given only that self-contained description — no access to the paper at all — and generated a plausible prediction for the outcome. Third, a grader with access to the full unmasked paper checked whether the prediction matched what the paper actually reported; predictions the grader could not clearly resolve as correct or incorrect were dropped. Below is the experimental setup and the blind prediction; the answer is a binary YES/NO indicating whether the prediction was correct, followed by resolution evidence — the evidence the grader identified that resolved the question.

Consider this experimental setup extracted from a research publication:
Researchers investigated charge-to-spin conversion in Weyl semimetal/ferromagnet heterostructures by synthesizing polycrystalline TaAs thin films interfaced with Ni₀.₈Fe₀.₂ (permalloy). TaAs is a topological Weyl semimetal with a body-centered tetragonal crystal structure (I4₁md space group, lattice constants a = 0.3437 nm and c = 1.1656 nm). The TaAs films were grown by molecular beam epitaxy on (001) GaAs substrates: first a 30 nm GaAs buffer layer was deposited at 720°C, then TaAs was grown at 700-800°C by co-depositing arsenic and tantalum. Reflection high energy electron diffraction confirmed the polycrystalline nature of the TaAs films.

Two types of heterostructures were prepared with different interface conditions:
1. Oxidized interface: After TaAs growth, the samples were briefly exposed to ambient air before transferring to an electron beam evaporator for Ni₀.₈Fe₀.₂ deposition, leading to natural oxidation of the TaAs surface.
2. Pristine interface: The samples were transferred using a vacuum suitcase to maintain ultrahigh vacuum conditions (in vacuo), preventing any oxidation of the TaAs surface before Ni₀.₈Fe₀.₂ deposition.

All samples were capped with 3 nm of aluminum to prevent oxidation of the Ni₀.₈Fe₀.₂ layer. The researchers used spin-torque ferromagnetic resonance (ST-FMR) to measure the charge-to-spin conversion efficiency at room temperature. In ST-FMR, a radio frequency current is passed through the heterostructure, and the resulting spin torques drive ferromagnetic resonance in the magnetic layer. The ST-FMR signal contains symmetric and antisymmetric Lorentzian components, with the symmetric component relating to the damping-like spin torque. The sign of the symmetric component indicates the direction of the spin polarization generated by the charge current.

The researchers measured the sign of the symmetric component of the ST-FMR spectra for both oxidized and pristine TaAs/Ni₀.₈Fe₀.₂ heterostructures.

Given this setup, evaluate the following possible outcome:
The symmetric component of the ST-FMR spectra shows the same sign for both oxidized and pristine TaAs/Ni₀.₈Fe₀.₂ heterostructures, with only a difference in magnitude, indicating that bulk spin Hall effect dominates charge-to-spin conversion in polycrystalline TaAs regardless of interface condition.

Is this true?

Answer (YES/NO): NO